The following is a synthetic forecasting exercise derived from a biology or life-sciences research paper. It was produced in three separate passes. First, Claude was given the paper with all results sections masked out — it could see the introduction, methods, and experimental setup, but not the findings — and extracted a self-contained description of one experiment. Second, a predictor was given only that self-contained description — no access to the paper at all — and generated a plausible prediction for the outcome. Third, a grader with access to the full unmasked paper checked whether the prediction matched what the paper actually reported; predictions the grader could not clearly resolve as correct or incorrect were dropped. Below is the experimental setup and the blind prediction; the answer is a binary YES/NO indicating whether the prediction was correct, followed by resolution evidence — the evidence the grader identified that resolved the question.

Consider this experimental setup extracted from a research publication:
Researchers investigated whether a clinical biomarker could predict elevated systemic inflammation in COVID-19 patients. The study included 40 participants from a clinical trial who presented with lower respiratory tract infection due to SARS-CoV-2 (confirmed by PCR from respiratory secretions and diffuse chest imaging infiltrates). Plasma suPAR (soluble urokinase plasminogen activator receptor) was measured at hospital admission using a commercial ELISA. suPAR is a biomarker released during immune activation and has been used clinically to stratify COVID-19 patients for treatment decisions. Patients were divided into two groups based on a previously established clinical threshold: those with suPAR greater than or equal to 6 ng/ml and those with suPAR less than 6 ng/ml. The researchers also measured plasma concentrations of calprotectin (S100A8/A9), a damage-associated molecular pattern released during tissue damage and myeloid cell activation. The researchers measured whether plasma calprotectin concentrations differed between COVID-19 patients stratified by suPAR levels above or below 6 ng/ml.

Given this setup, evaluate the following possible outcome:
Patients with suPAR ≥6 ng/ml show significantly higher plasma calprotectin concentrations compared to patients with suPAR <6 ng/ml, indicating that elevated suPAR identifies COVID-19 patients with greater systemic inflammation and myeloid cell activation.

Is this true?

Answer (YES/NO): YES